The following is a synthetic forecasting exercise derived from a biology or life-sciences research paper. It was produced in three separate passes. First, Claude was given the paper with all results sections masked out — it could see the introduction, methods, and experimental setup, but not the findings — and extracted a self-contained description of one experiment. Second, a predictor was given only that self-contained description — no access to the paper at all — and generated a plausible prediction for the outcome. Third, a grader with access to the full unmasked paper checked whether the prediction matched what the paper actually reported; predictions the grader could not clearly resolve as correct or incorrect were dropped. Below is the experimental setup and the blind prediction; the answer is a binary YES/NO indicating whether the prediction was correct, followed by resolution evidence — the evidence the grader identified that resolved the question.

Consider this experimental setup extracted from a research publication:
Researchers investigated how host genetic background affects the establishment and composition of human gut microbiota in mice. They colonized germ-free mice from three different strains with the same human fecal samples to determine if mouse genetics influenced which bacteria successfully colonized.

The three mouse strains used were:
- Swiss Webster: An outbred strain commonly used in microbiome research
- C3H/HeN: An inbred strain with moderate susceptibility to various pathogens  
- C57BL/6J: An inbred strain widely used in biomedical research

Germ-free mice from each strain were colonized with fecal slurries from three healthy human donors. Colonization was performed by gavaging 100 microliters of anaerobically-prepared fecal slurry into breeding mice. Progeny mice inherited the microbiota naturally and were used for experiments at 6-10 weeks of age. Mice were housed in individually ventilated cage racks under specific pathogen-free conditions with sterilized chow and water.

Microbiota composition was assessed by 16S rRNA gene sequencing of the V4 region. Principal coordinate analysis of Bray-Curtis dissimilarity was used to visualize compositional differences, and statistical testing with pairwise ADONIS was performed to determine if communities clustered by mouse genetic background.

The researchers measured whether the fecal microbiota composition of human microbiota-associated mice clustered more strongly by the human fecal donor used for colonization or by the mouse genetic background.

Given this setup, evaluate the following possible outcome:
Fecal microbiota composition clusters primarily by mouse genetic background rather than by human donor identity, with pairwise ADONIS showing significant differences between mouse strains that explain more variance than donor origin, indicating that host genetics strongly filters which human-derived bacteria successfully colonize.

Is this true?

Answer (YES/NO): NO